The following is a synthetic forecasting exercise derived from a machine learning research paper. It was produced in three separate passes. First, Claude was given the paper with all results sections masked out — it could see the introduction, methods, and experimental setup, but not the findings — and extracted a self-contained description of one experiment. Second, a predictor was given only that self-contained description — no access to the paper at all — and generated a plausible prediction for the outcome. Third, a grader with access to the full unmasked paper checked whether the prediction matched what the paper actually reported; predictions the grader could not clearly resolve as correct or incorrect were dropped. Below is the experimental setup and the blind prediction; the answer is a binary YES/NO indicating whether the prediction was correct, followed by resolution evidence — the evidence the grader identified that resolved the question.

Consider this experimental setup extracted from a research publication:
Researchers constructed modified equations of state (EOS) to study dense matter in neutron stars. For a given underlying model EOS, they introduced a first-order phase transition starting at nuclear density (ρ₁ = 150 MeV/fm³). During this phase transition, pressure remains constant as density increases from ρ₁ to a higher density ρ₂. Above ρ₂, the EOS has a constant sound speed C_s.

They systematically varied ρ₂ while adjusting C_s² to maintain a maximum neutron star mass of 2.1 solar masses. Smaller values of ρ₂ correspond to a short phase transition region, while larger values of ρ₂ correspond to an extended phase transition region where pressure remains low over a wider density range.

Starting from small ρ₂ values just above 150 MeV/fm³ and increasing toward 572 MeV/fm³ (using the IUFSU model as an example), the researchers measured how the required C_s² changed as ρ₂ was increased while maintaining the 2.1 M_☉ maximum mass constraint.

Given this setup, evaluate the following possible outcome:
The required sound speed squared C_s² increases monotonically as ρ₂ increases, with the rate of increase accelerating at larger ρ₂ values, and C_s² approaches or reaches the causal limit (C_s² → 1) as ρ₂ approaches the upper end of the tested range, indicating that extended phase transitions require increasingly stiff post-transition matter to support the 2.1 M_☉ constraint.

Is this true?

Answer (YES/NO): YES